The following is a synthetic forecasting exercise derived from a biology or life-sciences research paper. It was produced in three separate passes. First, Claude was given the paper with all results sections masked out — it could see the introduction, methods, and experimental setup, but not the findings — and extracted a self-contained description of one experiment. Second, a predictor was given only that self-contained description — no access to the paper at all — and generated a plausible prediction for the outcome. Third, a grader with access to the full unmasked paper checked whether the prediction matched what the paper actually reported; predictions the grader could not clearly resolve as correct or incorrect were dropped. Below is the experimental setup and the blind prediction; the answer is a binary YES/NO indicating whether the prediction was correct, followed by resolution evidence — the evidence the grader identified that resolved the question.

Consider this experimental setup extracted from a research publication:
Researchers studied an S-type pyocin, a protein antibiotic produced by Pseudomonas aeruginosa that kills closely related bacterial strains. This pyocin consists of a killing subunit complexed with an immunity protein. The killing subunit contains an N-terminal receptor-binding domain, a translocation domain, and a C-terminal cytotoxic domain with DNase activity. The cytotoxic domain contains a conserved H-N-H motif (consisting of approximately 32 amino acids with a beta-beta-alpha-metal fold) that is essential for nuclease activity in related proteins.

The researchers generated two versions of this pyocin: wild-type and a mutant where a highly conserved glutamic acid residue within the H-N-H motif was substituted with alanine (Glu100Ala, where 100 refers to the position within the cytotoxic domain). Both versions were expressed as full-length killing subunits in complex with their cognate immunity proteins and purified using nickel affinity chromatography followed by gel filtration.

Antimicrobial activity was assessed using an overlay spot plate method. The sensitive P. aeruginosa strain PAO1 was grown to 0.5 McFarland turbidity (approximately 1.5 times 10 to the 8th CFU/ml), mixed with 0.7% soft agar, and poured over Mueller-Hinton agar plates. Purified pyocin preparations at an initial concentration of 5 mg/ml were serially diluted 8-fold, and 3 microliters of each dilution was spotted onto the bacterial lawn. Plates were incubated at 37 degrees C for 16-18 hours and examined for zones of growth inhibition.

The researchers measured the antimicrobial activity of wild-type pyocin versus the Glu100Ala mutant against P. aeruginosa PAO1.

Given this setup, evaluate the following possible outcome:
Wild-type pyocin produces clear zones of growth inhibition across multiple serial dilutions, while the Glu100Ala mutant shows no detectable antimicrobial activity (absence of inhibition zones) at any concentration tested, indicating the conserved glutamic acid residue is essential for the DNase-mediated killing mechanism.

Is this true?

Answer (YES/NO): YES